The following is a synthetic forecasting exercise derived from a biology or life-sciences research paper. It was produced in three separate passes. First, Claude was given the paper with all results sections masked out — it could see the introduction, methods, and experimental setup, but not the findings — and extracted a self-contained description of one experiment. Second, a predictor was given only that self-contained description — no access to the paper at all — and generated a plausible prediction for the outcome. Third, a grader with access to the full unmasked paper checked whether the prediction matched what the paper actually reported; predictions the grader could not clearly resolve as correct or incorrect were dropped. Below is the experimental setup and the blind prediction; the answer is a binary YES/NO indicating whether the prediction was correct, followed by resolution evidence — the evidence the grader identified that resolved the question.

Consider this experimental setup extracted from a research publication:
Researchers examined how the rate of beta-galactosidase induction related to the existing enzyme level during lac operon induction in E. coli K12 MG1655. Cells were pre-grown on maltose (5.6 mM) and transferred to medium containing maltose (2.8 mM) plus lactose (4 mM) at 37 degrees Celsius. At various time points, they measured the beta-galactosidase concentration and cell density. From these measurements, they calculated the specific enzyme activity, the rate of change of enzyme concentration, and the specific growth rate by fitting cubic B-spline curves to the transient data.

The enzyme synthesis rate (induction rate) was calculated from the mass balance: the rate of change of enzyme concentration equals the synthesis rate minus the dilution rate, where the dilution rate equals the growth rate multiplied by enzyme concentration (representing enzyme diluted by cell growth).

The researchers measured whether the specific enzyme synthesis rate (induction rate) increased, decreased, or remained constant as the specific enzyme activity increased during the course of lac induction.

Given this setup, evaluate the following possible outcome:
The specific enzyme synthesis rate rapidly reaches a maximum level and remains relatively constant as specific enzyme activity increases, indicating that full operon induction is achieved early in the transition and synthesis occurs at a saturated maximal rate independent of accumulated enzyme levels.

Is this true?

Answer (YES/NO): NO